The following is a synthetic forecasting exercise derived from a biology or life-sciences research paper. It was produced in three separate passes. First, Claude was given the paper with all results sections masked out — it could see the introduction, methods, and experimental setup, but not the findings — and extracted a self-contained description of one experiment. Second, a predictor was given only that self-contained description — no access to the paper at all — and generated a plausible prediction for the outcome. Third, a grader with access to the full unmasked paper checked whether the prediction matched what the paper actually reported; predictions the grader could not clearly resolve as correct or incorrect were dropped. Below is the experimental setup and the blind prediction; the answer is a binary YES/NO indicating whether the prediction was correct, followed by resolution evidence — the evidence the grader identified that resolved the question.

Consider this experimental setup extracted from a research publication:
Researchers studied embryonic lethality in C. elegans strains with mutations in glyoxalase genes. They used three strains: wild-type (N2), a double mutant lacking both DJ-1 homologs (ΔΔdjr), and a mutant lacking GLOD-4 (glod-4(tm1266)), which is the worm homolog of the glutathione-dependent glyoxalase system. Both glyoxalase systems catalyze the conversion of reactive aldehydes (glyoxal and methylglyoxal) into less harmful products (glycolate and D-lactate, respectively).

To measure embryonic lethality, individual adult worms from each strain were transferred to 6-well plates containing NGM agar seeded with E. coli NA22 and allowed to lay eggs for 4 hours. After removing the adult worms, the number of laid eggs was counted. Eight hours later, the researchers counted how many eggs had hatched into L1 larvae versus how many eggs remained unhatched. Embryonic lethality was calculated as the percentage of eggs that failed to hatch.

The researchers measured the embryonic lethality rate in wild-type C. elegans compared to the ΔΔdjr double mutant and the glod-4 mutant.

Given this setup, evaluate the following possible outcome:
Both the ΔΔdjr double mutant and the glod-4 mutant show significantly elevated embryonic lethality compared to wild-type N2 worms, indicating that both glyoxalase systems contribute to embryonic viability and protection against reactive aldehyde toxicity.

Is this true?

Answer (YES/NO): YES